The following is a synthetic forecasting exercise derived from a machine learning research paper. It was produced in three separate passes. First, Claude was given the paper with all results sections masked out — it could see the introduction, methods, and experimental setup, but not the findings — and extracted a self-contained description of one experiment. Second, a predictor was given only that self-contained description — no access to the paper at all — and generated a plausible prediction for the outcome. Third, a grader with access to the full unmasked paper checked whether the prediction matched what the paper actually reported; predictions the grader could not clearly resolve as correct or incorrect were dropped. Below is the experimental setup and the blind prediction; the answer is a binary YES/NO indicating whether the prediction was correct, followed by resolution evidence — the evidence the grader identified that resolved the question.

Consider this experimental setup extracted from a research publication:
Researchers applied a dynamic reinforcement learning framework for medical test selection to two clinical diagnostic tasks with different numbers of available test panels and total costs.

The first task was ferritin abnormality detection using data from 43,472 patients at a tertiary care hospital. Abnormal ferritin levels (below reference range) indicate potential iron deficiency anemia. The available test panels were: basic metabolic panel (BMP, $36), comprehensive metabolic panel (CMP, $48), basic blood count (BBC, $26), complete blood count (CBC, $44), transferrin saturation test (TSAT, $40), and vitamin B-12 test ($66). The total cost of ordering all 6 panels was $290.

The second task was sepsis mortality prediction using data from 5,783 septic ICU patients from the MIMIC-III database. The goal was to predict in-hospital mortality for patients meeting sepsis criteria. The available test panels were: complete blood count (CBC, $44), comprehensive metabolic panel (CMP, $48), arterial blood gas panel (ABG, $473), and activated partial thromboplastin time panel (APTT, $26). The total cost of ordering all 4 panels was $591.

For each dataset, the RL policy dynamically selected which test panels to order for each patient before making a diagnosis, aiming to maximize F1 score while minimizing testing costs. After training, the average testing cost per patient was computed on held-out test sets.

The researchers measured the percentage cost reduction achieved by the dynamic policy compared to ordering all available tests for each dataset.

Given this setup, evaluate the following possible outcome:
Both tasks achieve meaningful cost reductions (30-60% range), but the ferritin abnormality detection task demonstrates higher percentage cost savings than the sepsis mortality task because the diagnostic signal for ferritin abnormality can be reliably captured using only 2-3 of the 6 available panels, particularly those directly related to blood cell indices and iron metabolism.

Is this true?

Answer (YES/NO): NO